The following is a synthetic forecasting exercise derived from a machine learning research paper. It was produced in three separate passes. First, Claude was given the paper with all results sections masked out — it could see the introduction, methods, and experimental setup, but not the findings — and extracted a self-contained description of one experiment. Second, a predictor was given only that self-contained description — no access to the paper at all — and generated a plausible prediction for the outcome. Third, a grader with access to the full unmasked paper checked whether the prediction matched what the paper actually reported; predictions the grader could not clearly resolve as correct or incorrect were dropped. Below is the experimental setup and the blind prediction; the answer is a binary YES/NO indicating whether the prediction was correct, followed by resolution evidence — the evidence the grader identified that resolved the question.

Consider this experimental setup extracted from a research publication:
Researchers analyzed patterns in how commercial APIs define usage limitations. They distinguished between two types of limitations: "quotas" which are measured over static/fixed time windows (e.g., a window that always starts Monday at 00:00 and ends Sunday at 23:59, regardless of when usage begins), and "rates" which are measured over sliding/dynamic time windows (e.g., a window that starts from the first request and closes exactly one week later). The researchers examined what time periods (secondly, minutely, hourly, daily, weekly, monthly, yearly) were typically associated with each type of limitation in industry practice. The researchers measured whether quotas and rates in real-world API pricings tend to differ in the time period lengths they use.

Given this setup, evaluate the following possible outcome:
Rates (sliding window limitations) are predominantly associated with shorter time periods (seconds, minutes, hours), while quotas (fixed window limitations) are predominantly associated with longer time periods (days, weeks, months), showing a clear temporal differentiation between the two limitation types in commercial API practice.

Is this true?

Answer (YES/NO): NO